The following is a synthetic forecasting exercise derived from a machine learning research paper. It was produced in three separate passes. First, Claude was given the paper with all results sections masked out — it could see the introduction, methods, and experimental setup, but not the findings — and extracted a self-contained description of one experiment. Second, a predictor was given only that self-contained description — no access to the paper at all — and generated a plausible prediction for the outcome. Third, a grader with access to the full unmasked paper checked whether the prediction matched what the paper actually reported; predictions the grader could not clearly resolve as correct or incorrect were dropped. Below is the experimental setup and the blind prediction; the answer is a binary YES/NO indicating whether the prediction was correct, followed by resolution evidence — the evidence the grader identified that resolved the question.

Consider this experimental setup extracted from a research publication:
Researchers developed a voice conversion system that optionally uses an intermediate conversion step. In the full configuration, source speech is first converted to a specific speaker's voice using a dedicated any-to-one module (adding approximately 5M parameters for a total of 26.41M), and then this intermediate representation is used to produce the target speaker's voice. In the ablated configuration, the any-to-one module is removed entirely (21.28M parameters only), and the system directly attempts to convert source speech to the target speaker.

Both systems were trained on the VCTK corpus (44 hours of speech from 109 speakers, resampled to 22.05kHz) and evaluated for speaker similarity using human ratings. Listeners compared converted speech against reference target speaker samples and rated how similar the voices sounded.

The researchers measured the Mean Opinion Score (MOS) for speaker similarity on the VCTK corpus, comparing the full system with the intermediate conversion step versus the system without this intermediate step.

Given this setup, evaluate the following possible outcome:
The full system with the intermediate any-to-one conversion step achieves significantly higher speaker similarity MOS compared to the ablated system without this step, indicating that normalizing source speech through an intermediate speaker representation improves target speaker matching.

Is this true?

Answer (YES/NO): NO